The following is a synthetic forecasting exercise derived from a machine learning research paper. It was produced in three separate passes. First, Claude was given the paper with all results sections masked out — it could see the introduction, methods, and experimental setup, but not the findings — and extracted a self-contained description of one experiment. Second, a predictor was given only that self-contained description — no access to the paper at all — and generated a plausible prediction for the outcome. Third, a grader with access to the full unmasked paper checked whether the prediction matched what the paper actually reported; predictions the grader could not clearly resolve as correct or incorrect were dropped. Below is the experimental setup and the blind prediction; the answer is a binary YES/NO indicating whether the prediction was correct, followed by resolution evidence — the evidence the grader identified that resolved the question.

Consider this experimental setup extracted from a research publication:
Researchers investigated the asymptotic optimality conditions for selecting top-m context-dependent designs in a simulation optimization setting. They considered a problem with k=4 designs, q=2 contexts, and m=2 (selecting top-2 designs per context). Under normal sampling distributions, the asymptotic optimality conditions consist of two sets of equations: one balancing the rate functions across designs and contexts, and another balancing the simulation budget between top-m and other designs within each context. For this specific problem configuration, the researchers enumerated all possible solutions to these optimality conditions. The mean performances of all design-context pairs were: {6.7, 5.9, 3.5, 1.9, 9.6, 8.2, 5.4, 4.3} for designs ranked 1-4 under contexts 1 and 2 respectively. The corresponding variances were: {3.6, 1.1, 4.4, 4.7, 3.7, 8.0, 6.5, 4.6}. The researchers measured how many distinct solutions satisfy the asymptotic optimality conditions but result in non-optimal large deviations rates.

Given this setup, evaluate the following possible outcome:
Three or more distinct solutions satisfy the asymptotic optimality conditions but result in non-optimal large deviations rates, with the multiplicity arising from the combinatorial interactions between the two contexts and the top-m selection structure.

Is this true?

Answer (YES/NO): YES